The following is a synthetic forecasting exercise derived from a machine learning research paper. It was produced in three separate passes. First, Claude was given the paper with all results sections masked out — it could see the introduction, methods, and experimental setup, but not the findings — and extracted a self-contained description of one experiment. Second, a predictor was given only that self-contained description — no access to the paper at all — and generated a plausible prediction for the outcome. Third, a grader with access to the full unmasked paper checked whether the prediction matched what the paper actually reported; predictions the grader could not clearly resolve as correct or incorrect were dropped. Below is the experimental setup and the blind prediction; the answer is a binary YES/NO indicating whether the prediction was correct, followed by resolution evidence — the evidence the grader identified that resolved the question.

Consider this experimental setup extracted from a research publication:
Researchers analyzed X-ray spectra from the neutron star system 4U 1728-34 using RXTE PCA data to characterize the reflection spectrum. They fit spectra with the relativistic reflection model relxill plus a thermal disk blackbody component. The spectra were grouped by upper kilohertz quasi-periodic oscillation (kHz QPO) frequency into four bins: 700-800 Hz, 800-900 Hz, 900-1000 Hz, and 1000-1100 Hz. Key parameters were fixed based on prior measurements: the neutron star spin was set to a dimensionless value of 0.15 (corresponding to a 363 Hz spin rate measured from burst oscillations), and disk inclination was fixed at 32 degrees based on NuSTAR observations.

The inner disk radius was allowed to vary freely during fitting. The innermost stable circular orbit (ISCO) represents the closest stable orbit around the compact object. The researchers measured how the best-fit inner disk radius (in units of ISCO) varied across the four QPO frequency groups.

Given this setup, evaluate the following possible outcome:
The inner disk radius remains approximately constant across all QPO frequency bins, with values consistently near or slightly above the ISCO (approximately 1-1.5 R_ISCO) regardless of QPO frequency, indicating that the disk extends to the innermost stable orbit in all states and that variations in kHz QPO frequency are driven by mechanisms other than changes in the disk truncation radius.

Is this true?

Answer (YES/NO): NO